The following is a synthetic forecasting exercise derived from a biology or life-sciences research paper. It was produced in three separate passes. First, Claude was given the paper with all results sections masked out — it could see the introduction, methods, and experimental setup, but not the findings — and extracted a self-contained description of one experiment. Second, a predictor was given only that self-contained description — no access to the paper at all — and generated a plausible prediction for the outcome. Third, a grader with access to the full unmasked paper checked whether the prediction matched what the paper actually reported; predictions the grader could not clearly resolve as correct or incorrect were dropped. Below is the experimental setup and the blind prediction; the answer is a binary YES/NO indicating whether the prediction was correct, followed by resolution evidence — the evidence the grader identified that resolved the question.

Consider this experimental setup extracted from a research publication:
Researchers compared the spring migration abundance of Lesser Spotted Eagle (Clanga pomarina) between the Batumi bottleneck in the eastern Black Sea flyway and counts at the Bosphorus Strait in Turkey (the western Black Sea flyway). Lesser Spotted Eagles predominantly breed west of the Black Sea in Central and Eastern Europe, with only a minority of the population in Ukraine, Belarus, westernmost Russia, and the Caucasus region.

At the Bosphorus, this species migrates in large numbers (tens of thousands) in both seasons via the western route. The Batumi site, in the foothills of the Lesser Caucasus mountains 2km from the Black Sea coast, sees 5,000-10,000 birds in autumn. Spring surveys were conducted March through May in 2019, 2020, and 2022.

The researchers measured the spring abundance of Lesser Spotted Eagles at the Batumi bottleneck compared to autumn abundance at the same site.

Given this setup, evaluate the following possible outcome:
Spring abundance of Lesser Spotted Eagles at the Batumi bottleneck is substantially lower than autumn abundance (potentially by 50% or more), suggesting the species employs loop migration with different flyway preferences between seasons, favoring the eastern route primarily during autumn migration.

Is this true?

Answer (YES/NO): NO